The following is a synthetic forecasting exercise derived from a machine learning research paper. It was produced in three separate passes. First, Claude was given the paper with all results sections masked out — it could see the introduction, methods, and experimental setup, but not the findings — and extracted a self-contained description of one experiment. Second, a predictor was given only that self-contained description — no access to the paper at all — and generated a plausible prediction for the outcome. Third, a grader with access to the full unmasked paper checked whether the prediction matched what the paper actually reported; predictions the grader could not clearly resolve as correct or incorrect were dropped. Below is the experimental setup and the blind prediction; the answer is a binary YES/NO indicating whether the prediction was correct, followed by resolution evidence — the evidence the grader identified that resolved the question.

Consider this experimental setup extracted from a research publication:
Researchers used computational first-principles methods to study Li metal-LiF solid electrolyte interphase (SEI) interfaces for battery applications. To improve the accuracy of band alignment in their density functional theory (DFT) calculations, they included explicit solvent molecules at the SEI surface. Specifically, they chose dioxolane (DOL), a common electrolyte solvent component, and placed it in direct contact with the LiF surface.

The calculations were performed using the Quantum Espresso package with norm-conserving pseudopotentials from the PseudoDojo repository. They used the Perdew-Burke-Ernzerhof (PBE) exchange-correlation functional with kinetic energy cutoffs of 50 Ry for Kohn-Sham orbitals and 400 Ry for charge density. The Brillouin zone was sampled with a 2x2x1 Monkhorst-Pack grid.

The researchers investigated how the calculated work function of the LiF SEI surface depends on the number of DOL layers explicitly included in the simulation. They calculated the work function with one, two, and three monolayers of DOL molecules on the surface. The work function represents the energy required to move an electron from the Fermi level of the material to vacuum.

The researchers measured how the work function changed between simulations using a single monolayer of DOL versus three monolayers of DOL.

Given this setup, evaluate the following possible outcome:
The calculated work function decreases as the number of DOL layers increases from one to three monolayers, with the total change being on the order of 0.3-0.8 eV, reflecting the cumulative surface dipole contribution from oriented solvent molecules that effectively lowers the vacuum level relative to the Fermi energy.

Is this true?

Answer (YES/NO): NO